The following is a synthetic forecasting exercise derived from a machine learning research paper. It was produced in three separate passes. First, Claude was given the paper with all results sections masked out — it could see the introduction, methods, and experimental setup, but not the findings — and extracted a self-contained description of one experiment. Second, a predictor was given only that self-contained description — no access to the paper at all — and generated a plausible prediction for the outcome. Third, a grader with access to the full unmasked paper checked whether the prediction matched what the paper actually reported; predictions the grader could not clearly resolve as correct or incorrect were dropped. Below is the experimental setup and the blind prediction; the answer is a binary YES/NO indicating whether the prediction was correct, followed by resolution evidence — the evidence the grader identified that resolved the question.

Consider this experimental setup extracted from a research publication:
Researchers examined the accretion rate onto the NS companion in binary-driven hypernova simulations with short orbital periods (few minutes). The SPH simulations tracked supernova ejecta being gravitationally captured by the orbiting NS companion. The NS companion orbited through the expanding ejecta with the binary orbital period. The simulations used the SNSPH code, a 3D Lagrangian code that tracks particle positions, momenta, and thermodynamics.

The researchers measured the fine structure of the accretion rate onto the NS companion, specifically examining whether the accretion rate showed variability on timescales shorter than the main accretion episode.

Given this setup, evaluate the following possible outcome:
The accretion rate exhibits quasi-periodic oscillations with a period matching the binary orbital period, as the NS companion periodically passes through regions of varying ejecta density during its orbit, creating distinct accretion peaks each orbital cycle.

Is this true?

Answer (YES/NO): NO